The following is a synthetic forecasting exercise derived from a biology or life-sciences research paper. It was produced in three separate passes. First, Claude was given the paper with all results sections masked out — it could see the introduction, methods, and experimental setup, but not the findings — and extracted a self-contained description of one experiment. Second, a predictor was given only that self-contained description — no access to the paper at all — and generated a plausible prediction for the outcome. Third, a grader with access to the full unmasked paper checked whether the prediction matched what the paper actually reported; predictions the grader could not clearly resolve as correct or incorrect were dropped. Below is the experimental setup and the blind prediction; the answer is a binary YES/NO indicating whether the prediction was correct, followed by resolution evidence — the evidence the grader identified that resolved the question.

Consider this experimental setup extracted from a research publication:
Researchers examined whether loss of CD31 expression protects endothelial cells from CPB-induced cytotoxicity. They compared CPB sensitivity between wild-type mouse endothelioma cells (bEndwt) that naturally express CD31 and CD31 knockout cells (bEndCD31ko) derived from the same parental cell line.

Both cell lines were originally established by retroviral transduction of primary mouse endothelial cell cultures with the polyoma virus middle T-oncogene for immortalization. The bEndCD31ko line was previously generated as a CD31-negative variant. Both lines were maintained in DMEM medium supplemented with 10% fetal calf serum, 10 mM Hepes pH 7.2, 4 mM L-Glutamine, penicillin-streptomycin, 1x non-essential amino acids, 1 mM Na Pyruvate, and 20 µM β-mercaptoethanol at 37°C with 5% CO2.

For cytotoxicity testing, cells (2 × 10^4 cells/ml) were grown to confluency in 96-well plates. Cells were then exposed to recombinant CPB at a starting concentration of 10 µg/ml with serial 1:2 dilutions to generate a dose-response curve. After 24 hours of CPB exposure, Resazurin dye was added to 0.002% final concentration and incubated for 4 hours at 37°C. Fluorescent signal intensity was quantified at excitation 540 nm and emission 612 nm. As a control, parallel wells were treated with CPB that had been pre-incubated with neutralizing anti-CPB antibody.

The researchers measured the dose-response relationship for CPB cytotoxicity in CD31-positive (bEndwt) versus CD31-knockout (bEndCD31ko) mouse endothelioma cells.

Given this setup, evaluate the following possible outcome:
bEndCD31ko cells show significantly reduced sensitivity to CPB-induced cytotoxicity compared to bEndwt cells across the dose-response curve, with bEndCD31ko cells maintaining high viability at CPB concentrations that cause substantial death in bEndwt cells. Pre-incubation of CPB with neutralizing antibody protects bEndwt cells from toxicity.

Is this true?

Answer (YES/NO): YES